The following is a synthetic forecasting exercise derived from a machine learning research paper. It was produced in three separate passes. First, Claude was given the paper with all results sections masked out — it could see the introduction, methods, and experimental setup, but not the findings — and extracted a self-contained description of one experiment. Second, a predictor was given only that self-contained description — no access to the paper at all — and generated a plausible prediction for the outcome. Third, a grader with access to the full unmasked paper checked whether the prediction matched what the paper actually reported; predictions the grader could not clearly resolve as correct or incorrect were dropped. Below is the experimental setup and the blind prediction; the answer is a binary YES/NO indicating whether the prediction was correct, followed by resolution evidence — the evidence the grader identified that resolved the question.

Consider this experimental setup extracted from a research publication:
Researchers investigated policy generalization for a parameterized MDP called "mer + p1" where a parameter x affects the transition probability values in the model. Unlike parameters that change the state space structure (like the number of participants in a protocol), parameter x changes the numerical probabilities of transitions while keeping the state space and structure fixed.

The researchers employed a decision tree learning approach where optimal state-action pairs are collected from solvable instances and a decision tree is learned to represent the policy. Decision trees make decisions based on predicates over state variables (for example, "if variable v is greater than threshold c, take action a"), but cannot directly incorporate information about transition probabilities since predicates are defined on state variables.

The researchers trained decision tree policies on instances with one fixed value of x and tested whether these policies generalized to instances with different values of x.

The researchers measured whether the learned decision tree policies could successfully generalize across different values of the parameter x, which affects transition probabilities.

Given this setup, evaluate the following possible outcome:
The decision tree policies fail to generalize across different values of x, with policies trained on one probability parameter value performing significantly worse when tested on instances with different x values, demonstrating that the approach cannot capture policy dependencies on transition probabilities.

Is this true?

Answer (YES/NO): YES